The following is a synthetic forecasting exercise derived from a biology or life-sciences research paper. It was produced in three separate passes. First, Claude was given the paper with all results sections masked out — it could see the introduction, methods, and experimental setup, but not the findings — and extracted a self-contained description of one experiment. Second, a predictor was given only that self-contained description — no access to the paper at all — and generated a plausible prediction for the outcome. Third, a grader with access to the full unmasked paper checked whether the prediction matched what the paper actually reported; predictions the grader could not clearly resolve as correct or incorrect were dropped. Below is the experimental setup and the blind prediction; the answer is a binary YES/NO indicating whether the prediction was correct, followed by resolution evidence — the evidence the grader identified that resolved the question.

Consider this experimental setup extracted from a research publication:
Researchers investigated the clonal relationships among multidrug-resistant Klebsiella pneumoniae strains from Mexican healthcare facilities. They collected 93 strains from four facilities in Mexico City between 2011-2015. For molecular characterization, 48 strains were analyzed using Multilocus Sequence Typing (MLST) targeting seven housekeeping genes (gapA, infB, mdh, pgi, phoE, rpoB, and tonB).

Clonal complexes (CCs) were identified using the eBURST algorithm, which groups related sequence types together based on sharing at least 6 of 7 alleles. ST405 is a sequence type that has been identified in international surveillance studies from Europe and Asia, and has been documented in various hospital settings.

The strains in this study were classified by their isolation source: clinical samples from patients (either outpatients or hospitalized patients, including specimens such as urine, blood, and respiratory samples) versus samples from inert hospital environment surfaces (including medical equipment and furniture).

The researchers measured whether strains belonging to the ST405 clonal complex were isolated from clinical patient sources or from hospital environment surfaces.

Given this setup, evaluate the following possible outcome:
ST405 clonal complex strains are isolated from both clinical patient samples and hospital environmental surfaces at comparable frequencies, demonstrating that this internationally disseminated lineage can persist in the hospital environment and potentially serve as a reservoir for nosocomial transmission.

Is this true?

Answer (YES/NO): NO